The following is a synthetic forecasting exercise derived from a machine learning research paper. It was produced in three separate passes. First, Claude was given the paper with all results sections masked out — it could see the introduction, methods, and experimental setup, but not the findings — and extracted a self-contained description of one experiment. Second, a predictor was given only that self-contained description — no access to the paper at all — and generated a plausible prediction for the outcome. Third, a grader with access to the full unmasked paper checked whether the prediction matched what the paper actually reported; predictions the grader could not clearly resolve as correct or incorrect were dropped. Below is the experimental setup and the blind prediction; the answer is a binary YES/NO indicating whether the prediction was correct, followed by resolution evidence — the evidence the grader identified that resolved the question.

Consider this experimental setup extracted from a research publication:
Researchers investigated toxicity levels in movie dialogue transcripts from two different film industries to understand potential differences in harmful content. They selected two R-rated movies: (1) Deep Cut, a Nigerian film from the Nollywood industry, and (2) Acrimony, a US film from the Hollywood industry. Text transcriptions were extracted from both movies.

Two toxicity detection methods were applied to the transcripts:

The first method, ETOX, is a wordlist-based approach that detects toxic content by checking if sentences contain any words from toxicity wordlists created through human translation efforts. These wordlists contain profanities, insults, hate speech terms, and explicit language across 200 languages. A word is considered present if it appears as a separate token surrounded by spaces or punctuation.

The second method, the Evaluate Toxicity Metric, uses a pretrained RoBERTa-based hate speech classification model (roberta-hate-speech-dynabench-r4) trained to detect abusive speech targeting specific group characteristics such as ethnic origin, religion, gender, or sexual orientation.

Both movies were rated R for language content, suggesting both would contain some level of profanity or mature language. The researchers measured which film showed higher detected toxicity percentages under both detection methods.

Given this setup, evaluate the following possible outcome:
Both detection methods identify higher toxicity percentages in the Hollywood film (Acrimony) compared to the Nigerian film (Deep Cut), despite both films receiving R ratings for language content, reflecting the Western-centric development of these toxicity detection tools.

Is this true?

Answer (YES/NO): YES